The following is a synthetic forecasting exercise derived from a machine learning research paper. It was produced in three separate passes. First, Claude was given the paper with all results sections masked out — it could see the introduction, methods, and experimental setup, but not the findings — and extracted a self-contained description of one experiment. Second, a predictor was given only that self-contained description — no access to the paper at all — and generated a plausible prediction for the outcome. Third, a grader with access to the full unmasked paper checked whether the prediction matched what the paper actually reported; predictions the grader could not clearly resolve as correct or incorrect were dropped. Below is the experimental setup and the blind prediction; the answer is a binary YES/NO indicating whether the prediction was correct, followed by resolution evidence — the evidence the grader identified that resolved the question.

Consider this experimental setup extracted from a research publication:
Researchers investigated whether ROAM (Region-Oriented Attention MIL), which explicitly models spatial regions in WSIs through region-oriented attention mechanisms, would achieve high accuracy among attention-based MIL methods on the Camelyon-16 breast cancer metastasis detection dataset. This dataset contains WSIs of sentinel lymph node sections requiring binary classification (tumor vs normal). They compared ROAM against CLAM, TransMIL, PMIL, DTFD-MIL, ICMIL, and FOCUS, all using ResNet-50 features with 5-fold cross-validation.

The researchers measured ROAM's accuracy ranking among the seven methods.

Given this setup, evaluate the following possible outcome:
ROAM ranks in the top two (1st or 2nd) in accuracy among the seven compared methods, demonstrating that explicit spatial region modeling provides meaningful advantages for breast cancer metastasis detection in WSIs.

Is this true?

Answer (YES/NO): NO